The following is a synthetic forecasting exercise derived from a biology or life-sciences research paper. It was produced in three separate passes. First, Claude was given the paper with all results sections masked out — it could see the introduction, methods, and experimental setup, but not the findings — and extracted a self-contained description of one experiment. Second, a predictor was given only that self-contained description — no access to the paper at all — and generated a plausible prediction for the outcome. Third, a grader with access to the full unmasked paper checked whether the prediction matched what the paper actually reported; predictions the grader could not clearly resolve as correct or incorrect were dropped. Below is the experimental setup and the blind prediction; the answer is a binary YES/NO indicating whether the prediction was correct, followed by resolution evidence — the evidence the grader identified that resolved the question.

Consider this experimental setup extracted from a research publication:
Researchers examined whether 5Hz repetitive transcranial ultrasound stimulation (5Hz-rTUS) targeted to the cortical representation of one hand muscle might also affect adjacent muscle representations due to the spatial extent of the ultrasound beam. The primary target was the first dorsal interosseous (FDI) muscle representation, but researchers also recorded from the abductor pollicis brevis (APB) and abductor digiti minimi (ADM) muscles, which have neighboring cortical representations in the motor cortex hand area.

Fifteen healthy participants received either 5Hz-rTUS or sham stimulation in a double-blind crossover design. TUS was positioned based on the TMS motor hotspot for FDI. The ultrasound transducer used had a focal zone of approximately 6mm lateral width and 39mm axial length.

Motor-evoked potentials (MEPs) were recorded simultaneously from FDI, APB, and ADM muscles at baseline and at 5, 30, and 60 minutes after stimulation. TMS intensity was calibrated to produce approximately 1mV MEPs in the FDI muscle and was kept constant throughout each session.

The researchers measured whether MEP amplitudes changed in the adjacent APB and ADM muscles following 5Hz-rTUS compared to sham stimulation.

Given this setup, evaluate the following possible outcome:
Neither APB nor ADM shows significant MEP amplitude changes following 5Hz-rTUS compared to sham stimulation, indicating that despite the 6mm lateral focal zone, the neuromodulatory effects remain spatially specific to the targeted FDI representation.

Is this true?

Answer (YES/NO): NO